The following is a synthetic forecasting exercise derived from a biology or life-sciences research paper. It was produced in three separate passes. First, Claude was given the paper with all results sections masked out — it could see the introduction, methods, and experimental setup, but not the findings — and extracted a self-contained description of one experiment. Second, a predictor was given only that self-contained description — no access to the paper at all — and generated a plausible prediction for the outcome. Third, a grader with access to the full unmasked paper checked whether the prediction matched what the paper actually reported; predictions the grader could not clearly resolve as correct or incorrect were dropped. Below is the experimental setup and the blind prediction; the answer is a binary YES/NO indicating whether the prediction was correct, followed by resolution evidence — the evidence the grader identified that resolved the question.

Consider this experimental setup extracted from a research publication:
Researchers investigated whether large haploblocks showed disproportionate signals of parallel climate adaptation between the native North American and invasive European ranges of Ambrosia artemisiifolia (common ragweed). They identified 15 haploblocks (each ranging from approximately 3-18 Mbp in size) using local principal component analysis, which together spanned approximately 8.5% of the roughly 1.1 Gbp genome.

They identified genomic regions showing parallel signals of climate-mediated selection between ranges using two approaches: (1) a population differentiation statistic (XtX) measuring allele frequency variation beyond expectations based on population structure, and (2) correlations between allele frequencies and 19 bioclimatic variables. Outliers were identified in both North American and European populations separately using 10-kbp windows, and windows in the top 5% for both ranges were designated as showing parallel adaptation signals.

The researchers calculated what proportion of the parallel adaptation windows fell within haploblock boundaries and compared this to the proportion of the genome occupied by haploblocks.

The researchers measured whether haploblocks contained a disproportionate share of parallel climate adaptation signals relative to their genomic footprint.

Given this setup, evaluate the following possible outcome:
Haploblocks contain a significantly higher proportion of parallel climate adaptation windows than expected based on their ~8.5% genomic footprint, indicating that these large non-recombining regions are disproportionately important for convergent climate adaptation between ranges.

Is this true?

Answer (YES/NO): YES